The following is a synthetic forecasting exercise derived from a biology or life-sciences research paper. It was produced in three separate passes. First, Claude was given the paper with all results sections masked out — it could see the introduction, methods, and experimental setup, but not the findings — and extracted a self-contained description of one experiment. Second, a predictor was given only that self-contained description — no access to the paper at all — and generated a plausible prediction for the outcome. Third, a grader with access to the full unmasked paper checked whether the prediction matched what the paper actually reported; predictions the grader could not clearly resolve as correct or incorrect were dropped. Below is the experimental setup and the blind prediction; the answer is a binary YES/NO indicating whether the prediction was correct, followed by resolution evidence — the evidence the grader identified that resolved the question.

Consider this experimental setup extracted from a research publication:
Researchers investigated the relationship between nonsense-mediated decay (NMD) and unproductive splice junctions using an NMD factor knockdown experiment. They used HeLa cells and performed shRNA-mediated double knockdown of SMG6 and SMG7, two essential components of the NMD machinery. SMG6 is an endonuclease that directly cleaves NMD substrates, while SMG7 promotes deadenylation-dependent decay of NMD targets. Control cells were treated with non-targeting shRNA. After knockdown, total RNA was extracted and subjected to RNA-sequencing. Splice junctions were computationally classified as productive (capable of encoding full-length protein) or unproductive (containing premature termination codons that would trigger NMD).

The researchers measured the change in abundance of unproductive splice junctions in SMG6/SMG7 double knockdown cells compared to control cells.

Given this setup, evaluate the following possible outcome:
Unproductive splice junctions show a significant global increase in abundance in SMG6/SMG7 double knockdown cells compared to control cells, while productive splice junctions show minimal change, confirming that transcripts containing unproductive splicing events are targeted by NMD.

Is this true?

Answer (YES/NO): YES